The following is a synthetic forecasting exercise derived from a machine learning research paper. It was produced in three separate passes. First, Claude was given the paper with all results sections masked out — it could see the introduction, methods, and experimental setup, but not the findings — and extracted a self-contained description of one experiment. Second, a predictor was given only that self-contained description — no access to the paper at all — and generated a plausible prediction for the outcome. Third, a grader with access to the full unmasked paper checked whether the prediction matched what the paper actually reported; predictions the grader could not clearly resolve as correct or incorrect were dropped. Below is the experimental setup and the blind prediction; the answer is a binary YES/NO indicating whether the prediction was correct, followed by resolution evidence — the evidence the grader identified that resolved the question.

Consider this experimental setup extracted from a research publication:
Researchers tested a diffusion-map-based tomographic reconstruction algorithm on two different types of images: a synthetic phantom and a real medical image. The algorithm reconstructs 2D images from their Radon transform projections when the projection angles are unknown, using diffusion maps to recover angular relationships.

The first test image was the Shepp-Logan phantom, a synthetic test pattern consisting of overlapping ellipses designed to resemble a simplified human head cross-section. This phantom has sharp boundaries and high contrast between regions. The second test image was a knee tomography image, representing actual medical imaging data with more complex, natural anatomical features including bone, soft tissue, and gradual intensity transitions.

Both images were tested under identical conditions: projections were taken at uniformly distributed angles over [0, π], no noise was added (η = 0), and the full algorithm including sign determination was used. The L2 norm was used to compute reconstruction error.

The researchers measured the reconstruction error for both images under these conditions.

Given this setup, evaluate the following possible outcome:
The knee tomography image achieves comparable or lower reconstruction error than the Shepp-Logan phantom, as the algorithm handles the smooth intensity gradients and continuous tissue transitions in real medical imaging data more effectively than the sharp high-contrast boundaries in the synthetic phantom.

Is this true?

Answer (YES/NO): NO